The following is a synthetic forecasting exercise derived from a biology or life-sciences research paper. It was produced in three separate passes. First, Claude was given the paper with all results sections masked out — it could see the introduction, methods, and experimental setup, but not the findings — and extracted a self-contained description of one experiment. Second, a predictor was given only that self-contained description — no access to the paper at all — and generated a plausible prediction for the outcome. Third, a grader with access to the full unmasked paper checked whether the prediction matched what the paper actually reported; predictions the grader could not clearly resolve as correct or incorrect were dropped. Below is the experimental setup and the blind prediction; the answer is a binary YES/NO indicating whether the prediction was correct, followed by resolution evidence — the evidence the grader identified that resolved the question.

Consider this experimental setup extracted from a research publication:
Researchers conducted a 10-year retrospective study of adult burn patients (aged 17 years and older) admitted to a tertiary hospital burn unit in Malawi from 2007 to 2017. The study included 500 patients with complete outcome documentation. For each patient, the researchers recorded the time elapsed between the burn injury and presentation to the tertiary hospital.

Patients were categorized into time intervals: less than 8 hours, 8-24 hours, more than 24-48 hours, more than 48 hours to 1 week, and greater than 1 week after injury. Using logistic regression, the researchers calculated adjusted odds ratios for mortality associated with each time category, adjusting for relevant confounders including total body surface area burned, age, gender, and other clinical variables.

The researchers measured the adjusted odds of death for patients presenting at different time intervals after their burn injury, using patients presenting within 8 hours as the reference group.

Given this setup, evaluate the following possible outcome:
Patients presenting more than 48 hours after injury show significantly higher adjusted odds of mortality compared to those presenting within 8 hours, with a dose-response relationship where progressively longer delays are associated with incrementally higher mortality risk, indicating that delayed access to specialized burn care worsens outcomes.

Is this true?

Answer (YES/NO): NO